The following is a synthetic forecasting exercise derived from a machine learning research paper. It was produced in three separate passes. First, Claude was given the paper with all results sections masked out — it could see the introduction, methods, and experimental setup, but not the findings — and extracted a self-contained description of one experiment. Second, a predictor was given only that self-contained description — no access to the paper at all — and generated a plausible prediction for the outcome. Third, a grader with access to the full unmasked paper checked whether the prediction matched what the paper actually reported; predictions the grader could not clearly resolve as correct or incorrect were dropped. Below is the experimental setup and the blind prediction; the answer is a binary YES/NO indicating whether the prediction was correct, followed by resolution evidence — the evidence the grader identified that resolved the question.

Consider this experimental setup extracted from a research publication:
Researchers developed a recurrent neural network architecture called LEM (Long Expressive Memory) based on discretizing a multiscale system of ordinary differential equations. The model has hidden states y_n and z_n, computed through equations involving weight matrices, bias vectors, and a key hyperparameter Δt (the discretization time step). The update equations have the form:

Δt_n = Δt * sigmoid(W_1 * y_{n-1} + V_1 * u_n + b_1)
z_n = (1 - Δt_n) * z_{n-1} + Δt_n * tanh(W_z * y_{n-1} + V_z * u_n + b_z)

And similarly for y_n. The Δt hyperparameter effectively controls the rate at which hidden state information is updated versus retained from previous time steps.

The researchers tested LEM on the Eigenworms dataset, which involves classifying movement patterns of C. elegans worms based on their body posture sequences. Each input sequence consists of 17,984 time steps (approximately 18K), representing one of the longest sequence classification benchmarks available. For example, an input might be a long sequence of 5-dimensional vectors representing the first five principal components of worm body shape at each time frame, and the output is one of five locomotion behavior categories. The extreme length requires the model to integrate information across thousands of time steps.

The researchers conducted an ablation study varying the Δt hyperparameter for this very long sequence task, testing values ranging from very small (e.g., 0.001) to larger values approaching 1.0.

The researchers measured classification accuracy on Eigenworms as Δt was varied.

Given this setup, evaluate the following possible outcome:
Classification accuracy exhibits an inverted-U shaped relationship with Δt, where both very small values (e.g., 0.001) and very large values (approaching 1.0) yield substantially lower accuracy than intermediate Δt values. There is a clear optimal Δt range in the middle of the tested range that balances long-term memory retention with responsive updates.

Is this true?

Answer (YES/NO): NO